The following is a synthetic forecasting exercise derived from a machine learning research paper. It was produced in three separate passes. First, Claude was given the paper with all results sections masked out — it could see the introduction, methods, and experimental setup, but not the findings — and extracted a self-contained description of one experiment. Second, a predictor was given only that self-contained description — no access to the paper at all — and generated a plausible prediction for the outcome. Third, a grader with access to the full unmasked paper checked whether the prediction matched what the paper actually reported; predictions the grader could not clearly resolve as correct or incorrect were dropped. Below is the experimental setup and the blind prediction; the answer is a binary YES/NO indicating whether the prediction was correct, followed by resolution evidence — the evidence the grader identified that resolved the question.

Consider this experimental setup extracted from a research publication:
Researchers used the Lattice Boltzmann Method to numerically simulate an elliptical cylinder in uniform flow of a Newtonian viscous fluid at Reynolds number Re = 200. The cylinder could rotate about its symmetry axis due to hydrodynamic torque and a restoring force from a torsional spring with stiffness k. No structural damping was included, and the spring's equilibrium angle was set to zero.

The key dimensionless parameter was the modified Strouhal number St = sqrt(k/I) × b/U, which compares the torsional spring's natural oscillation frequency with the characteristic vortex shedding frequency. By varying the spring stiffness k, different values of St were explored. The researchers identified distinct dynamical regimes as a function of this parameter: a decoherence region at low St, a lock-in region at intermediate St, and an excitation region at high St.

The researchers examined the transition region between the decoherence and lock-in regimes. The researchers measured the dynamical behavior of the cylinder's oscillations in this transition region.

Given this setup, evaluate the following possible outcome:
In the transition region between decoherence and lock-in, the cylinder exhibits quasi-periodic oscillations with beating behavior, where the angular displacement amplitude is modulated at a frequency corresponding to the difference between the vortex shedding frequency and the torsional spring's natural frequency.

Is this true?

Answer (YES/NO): NO